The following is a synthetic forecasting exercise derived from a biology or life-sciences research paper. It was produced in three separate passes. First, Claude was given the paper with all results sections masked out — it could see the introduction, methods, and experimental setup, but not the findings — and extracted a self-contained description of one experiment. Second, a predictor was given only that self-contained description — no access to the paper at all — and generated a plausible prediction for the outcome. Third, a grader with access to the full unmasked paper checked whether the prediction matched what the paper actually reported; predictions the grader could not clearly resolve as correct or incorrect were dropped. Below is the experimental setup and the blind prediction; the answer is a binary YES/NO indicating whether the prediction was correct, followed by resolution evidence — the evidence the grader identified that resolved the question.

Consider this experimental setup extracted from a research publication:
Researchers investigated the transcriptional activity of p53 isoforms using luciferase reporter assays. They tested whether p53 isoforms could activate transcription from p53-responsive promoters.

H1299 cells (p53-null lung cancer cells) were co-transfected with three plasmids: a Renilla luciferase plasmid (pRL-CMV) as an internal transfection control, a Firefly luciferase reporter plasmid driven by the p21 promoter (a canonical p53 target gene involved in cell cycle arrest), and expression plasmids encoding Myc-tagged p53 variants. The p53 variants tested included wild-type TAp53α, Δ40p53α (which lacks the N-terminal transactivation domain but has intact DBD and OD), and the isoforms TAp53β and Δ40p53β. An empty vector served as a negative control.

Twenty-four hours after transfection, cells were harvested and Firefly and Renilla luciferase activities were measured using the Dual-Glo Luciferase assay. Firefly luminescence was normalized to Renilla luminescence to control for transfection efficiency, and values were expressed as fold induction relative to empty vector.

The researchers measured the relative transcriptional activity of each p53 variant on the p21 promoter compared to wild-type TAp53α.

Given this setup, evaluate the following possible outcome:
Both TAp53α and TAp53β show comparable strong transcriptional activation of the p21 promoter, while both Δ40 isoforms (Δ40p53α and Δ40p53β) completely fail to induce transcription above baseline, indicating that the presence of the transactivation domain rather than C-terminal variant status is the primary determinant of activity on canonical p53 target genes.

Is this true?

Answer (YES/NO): NO